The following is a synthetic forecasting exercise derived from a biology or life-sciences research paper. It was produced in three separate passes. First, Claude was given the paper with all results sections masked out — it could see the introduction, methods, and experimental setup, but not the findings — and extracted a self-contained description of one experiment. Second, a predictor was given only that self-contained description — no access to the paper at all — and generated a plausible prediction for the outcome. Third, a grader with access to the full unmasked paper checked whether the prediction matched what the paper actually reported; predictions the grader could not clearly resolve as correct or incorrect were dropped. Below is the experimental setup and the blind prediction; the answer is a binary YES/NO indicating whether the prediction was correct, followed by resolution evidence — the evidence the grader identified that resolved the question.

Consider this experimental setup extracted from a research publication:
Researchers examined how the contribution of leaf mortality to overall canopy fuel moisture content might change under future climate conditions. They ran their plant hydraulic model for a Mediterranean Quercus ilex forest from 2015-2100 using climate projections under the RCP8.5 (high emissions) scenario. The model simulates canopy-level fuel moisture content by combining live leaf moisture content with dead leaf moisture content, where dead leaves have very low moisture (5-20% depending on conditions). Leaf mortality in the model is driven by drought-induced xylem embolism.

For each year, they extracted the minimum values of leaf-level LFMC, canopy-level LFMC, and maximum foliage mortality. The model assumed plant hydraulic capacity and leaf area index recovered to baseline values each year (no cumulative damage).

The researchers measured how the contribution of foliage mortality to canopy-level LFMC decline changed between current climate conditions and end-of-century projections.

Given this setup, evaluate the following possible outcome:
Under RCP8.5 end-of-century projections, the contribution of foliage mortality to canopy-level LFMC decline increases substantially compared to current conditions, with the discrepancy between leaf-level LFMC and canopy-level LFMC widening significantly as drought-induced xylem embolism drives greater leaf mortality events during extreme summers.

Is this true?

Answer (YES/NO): YES